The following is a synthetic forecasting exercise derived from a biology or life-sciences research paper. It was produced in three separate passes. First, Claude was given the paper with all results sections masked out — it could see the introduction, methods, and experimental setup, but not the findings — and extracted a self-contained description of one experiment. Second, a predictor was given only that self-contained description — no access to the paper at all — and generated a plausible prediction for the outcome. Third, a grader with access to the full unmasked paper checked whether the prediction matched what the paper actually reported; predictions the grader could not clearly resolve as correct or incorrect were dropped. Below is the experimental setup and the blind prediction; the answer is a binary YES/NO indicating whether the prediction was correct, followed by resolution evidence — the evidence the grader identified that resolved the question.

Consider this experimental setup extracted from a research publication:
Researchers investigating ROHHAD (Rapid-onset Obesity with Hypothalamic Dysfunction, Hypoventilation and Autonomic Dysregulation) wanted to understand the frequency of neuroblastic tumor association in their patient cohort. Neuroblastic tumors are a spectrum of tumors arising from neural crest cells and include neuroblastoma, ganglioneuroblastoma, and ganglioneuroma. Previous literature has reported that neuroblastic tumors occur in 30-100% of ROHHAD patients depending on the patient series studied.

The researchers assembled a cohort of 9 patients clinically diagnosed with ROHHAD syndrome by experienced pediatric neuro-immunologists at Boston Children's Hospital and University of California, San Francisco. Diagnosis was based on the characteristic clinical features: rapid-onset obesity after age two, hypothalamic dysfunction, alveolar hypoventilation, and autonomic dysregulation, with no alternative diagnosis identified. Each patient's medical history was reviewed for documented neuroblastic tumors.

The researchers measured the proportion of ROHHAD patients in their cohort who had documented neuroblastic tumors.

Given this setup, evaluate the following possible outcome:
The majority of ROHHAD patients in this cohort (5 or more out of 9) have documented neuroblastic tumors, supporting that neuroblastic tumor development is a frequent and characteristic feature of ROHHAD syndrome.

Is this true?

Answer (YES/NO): YES